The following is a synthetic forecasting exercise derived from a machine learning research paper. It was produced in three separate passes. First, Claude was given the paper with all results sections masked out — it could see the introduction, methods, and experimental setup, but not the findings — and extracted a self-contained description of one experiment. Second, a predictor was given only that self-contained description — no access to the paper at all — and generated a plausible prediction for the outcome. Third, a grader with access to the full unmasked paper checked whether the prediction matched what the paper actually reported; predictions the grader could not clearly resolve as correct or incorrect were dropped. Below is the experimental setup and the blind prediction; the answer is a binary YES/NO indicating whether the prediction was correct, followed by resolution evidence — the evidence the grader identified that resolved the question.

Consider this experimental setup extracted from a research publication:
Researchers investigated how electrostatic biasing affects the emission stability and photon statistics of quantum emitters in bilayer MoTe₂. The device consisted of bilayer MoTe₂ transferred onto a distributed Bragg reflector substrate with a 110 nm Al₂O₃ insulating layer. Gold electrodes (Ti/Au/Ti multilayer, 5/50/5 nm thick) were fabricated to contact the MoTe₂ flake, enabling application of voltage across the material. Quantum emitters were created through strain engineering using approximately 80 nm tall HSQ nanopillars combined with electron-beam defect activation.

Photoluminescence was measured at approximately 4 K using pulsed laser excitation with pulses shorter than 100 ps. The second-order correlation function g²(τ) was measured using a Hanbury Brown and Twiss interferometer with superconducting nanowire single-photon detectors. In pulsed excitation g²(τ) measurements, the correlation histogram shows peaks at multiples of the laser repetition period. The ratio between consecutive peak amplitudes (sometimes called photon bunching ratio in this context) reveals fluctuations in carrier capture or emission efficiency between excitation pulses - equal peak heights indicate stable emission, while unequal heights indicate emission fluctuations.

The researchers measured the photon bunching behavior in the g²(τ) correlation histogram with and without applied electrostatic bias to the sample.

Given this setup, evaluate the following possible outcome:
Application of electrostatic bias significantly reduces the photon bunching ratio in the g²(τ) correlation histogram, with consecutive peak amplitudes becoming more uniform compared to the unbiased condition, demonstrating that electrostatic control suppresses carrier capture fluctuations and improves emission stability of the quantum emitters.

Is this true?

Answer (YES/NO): YES